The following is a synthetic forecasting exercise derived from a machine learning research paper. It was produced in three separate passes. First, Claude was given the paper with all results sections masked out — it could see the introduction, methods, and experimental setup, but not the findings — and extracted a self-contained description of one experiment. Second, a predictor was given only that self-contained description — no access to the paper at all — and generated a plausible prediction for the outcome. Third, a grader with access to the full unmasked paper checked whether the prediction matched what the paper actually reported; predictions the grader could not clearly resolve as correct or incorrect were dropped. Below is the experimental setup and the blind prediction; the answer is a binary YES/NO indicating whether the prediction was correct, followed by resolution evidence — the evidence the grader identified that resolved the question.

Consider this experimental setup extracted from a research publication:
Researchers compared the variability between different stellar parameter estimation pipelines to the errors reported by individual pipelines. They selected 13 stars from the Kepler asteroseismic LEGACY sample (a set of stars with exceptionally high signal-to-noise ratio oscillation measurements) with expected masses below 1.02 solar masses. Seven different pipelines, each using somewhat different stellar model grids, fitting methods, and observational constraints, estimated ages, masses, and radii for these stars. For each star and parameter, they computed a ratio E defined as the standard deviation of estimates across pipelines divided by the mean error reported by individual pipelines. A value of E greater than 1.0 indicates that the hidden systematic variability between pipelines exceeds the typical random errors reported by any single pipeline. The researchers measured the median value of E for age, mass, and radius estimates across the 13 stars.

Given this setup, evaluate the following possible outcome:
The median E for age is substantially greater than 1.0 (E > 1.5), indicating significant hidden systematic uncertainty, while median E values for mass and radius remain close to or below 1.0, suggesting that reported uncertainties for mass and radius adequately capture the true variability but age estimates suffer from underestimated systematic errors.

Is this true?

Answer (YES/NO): NO